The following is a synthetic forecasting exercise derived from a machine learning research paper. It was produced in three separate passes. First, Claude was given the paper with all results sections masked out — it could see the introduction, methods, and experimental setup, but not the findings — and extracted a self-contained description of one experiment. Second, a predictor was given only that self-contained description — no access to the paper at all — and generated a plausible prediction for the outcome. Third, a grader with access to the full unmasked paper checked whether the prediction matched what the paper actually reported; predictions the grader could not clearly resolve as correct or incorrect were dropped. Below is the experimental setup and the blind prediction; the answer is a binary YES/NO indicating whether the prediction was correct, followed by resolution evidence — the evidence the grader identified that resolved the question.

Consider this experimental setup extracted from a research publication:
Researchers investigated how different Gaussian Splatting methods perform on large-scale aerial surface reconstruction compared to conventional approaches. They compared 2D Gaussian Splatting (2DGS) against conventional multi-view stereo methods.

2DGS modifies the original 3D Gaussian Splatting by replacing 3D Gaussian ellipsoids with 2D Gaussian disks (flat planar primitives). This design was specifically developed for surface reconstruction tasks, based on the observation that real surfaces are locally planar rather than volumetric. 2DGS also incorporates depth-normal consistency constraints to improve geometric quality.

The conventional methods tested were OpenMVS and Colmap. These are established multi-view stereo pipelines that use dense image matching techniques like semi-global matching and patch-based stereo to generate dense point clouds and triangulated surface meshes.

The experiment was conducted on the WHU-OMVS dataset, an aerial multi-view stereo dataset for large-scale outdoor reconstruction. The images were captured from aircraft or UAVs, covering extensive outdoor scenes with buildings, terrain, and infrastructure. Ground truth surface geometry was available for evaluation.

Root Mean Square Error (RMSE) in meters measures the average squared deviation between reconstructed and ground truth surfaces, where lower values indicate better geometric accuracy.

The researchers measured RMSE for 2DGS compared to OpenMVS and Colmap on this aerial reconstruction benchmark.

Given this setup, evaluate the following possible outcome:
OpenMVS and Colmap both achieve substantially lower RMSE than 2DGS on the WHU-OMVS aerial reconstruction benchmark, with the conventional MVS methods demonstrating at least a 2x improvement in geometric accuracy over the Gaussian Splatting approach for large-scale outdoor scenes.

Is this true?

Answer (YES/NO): NO